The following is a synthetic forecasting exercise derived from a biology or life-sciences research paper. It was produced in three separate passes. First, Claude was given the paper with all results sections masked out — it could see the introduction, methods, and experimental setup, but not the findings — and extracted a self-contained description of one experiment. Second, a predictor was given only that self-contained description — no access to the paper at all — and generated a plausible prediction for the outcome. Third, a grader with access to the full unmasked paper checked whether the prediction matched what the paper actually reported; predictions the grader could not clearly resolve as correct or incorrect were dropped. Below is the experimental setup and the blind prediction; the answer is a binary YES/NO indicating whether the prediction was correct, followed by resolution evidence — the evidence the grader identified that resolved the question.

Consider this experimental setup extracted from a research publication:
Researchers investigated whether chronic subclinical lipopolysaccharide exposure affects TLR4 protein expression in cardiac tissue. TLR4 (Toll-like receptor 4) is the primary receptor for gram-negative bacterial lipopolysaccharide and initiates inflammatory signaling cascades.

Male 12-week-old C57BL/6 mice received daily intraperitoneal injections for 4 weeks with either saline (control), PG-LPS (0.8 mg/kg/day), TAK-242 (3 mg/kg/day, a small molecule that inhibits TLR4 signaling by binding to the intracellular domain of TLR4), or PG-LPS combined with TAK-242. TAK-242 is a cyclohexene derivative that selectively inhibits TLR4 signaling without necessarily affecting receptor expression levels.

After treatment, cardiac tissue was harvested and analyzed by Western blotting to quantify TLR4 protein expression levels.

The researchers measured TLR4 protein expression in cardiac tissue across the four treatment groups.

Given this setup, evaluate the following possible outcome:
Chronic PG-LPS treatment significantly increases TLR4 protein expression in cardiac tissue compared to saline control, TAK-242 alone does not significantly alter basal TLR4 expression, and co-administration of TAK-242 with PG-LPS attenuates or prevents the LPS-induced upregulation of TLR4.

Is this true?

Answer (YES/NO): NO